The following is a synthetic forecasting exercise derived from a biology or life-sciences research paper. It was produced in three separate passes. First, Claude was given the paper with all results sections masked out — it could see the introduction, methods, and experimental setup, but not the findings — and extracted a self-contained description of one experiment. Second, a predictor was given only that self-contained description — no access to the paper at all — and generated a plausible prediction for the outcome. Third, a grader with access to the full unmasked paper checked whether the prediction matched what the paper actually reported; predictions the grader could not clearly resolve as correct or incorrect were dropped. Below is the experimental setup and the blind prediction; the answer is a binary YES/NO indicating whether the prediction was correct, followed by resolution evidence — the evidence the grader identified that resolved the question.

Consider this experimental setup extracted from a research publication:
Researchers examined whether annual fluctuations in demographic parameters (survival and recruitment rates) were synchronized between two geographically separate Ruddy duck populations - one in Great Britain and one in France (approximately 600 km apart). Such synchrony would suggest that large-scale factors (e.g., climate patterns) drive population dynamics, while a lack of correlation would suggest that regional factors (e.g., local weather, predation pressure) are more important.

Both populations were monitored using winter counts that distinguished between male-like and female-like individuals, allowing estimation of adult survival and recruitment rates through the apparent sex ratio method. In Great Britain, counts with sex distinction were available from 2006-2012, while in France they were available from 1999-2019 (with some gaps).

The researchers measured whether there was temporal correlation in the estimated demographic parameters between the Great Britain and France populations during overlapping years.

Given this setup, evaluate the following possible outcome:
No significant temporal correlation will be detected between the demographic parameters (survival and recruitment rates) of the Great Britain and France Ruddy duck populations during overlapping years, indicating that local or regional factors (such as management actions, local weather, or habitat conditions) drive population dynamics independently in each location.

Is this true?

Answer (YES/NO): YES